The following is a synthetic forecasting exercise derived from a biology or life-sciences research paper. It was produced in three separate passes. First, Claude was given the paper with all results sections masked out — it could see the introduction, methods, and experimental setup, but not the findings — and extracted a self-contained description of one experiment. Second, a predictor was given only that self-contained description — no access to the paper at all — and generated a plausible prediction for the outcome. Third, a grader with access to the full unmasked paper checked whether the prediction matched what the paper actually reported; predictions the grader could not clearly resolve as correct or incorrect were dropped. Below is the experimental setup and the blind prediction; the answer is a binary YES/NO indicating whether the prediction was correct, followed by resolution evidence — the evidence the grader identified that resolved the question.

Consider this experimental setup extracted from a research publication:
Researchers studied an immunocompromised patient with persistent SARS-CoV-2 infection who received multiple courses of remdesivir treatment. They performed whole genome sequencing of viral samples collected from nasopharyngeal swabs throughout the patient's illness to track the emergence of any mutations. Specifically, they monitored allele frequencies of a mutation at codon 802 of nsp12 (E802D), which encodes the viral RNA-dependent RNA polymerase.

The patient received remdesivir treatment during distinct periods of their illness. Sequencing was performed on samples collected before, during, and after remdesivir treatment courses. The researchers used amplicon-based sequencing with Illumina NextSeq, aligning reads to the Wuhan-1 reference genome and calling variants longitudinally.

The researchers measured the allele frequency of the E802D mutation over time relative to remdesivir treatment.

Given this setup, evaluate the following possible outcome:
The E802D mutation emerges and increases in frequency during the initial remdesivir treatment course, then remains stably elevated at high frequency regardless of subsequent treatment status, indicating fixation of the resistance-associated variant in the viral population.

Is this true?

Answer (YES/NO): NO